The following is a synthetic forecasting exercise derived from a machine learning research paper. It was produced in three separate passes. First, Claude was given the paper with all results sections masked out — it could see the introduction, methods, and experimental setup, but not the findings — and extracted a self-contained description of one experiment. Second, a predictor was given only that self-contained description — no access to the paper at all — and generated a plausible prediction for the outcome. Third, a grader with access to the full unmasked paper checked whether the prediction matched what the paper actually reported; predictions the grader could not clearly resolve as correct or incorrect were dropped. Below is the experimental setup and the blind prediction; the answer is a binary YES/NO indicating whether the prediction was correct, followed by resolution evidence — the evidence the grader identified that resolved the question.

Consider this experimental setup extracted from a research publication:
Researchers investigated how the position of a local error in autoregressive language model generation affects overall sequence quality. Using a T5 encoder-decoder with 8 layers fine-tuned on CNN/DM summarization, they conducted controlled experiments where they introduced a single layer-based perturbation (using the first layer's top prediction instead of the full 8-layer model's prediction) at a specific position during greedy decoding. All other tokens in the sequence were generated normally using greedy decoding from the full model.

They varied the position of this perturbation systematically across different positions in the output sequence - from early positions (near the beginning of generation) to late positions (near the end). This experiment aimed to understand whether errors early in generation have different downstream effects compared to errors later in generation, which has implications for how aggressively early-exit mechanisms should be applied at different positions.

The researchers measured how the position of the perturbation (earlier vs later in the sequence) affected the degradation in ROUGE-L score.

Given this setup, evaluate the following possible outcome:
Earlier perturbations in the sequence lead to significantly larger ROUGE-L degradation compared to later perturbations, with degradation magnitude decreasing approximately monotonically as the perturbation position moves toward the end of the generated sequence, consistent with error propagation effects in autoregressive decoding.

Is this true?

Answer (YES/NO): YES